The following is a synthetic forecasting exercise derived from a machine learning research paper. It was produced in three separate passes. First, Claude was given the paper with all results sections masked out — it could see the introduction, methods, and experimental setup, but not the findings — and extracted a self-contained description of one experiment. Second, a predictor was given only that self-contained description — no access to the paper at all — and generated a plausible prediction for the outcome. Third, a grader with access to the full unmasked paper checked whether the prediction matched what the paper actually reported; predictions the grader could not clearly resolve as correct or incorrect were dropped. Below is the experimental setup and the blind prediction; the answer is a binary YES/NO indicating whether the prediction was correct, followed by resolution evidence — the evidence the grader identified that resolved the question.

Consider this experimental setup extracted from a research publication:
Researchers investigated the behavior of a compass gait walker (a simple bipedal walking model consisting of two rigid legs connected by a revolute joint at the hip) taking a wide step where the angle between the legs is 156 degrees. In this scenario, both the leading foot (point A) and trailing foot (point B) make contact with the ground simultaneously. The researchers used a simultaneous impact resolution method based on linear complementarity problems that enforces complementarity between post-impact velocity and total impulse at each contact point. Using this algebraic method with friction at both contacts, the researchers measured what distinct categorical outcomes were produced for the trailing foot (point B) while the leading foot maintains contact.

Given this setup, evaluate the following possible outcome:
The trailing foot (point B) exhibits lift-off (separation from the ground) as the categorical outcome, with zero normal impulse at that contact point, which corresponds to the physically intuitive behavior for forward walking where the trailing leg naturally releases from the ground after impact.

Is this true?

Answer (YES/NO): NO